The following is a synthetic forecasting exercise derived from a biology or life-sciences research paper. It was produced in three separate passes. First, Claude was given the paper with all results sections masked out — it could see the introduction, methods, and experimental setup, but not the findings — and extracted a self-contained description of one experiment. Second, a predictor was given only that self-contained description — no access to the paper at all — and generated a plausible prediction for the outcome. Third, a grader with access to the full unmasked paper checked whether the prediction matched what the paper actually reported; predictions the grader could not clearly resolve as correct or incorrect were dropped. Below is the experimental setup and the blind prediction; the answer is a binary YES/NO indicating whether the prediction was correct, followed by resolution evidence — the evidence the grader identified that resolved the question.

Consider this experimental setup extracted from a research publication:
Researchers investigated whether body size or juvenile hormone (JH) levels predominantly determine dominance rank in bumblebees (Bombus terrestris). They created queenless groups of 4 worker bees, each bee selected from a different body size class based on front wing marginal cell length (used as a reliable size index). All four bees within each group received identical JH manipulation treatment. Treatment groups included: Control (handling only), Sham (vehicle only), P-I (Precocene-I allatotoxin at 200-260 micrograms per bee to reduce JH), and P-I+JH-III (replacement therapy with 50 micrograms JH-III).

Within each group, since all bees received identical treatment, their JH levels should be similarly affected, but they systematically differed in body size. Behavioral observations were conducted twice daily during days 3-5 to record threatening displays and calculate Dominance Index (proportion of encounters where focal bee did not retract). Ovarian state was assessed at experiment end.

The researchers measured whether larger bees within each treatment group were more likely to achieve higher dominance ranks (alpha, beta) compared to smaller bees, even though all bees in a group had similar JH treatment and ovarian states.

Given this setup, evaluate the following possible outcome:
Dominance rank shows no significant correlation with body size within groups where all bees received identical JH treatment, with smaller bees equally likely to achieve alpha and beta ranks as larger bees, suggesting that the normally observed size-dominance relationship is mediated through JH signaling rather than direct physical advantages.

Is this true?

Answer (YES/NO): NO